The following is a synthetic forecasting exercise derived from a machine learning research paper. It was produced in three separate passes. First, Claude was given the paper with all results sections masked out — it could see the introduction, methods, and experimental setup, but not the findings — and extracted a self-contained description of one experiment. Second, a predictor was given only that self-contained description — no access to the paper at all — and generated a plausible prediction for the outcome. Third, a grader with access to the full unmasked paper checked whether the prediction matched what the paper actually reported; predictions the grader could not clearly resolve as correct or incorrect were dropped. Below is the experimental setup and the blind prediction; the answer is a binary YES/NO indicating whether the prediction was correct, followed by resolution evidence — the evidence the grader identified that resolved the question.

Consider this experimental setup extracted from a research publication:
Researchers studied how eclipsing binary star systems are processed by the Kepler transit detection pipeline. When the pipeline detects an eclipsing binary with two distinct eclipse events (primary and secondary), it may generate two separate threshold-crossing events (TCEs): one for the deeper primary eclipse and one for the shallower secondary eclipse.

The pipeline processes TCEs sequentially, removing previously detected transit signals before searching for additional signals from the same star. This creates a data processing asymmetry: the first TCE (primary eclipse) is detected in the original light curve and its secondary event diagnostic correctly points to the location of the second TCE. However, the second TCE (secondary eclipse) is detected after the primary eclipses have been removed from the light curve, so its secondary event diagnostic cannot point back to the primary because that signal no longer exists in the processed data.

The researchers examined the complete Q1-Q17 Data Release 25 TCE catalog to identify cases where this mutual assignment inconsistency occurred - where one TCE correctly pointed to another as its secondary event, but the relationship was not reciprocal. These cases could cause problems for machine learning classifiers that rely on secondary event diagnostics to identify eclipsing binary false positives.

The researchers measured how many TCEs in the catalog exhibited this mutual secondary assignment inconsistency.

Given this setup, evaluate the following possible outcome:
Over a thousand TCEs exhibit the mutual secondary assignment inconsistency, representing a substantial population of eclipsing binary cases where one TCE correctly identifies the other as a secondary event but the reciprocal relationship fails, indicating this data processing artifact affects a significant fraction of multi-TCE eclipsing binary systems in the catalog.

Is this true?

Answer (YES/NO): YES